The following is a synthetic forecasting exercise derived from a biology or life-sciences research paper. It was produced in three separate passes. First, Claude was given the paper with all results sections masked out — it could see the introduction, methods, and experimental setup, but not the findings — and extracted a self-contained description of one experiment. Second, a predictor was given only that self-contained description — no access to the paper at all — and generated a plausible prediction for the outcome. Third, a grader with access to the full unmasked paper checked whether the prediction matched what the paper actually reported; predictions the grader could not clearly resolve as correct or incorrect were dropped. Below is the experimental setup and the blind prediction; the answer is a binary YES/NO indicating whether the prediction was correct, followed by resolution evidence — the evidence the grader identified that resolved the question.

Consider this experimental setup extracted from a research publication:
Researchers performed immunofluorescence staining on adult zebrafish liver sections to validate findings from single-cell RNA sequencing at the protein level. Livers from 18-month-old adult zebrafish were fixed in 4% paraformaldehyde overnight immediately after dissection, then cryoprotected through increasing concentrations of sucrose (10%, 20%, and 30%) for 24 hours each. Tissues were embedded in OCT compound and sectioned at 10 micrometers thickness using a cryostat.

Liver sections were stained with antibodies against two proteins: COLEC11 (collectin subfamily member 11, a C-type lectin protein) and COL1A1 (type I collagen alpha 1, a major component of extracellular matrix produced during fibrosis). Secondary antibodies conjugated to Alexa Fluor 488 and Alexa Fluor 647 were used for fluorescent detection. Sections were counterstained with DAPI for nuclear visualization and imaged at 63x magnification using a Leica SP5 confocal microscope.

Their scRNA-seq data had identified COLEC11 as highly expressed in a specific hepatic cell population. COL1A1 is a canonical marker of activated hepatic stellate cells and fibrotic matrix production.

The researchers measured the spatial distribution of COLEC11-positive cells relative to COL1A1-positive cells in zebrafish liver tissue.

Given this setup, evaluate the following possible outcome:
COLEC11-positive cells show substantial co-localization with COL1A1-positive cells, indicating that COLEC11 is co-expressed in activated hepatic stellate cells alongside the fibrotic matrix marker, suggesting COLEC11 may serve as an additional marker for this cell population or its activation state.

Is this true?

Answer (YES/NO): YES